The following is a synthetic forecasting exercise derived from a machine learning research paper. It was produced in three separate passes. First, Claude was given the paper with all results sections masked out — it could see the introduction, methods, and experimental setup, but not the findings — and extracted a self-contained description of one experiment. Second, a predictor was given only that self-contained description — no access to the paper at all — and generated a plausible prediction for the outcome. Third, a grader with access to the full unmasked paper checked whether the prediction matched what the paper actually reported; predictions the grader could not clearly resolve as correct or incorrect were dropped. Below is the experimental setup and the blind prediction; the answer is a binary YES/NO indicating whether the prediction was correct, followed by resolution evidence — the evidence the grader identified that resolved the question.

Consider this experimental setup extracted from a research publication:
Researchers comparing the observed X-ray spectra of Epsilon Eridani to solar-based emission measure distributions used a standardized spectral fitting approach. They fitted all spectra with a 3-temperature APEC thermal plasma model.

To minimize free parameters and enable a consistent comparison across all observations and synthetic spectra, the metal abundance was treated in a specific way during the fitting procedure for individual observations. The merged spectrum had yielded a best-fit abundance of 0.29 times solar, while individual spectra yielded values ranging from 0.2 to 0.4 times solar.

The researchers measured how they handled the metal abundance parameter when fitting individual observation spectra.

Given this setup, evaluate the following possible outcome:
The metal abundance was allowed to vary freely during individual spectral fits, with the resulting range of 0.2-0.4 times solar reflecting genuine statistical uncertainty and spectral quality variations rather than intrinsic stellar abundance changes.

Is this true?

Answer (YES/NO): NO